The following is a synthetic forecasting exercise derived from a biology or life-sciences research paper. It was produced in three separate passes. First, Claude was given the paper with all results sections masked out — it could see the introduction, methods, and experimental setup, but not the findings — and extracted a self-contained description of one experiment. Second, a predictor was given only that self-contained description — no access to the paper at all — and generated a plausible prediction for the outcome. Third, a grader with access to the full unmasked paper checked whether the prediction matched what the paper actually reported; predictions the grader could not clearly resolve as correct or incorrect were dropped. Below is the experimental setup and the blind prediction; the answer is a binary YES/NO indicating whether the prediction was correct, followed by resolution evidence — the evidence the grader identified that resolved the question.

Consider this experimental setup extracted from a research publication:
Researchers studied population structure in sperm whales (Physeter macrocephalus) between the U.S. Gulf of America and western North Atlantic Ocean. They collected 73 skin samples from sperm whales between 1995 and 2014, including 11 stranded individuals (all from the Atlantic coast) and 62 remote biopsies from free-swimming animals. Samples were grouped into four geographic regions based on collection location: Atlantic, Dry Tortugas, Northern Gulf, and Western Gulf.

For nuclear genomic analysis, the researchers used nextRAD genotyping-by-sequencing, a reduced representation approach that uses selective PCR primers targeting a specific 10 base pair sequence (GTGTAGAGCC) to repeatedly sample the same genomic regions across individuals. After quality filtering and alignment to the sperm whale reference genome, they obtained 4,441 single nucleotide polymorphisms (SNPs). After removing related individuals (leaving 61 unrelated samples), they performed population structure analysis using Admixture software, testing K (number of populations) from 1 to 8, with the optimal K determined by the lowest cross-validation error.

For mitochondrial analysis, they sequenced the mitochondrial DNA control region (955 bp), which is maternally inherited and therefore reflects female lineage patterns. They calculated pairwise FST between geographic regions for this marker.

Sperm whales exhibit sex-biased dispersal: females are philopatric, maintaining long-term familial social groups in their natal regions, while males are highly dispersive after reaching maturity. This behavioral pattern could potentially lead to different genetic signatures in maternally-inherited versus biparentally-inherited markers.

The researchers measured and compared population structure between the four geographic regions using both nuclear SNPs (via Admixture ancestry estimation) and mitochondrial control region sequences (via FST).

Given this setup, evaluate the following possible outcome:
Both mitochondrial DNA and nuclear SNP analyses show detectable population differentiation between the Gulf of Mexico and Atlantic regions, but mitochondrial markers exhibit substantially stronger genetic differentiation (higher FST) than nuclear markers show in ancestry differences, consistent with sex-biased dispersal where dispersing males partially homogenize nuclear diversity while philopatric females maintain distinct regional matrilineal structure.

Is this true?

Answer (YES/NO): NO